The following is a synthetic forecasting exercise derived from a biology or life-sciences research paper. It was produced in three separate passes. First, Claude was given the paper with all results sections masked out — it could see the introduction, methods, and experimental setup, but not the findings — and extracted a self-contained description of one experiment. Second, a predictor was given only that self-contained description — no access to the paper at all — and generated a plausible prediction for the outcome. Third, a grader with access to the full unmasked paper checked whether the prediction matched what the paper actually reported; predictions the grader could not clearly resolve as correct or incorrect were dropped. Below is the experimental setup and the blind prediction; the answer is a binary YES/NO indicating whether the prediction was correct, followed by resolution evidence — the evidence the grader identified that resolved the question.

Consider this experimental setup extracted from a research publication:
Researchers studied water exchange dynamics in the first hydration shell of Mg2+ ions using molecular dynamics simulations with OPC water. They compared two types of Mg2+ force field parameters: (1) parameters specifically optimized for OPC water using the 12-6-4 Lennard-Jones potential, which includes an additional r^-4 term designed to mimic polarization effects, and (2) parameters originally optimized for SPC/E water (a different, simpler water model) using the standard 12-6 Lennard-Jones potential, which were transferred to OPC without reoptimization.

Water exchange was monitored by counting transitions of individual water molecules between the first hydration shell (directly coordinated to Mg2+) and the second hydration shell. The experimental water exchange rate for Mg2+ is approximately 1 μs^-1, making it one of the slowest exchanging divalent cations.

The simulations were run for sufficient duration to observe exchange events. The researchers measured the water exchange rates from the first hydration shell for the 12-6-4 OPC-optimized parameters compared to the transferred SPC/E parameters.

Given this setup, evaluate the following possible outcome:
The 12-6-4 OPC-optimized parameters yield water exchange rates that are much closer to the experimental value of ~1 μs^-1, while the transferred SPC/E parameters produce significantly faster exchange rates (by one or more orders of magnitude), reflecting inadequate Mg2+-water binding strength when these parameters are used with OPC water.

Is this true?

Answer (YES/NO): NO